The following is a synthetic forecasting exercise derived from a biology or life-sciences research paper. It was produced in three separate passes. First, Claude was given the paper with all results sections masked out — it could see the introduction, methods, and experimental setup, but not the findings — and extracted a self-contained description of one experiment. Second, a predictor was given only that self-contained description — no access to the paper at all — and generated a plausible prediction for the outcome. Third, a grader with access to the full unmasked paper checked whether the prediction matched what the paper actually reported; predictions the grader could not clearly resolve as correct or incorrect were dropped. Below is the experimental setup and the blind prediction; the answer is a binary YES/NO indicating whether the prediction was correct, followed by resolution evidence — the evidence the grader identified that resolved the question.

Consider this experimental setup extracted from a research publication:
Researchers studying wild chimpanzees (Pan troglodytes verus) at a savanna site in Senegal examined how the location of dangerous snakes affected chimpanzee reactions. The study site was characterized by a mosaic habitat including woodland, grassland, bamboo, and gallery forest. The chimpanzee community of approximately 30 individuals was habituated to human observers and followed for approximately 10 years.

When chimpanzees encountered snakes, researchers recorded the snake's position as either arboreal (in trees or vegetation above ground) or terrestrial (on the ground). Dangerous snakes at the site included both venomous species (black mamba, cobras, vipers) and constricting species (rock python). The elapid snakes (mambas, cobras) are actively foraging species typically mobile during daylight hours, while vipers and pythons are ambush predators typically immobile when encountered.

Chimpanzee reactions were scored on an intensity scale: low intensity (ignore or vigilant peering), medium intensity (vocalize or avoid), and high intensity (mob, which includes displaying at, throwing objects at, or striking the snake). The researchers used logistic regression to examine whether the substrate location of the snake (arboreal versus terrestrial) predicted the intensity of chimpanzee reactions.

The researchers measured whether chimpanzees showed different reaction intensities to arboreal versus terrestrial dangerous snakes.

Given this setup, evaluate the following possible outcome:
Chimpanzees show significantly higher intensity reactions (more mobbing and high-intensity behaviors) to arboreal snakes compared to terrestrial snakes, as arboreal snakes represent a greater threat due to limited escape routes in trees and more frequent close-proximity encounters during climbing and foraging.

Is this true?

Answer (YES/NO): YES